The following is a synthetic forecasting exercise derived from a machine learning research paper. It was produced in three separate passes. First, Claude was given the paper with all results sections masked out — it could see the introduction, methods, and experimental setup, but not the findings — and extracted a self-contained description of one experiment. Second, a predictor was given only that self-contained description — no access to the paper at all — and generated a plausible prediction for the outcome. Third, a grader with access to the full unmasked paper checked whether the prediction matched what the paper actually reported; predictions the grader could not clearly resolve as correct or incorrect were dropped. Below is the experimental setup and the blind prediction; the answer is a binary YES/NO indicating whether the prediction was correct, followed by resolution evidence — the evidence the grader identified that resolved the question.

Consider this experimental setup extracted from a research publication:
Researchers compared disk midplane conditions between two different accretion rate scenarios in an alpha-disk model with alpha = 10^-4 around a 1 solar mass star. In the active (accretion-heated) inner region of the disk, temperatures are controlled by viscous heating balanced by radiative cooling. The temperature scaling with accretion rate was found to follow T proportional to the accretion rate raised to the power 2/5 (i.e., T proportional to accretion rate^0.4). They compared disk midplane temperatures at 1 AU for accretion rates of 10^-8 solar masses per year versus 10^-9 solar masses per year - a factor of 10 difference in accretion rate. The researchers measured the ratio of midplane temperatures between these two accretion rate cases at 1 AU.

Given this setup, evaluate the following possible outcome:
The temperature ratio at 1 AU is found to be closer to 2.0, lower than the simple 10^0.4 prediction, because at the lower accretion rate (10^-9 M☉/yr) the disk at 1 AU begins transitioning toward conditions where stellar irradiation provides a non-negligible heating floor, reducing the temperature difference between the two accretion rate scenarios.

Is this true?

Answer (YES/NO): NO